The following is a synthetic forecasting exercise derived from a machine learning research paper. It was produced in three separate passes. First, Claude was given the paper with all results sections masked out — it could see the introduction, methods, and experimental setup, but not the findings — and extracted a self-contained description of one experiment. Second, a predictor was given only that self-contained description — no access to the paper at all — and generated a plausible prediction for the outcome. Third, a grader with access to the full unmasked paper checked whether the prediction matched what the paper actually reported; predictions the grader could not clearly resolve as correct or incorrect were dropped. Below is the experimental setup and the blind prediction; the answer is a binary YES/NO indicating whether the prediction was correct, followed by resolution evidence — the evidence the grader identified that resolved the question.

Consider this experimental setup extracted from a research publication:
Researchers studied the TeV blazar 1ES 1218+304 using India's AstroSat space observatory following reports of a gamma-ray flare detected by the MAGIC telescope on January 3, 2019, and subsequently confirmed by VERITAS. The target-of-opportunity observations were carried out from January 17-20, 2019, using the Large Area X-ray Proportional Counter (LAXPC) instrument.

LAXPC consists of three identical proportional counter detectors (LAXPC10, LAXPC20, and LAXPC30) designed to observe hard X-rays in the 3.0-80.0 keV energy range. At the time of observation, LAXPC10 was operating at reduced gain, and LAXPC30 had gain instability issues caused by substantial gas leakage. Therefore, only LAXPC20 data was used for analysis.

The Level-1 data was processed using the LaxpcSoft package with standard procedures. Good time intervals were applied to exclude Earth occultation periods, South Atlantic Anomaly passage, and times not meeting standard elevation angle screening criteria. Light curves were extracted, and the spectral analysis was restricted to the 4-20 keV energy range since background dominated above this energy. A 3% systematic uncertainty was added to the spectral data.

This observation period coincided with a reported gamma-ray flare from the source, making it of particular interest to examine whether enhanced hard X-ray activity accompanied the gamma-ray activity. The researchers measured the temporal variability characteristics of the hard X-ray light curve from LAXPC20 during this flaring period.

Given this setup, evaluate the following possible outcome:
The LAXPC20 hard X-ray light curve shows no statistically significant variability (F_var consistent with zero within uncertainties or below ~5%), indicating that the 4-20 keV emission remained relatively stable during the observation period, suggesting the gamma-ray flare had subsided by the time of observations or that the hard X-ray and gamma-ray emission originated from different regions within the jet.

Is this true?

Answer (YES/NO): YES